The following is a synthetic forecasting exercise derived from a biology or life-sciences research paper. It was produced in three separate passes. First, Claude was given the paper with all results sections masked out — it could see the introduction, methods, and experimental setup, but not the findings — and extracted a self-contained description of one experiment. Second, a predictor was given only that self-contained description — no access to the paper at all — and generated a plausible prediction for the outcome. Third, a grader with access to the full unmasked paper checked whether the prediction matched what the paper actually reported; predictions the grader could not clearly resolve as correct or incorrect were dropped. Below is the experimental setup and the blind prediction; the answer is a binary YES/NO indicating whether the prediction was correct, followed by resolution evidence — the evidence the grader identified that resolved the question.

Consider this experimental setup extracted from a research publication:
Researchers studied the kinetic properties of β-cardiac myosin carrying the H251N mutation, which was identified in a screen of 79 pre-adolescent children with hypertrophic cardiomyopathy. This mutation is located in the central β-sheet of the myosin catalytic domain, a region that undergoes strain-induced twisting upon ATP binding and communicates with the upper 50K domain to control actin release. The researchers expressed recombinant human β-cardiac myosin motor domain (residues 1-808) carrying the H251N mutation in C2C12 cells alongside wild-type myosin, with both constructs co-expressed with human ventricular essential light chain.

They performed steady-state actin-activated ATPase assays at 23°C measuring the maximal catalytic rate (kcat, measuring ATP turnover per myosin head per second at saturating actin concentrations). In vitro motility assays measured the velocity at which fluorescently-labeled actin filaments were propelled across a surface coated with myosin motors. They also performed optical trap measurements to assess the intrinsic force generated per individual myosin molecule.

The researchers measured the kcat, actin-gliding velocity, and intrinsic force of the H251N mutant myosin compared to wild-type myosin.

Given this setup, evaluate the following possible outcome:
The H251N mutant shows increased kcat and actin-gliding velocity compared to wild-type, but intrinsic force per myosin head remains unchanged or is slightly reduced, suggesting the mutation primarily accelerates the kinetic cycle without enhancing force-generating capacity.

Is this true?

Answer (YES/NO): NO